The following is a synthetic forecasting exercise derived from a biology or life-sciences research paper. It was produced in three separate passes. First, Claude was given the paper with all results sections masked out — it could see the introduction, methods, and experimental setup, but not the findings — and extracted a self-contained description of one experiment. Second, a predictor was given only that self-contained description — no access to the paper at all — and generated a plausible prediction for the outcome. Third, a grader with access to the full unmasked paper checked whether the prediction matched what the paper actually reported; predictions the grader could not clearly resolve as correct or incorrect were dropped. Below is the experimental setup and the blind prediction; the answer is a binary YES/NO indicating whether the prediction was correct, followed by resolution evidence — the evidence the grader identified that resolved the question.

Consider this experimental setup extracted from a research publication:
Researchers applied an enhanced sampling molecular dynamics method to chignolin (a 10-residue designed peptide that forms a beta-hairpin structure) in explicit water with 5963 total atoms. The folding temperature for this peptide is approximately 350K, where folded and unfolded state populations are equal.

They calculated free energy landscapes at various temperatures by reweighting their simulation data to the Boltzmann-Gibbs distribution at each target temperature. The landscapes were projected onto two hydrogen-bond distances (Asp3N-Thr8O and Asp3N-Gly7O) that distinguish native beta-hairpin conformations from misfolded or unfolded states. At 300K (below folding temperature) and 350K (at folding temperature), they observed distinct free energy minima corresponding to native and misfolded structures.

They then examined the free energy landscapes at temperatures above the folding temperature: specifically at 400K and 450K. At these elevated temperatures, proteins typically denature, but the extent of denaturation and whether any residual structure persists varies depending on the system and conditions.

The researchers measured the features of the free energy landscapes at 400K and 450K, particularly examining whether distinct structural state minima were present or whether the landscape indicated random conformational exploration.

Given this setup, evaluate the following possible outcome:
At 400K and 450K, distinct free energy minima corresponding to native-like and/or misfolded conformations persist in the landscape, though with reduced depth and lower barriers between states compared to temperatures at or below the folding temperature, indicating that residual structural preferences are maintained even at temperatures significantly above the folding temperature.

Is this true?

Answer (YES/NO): NO